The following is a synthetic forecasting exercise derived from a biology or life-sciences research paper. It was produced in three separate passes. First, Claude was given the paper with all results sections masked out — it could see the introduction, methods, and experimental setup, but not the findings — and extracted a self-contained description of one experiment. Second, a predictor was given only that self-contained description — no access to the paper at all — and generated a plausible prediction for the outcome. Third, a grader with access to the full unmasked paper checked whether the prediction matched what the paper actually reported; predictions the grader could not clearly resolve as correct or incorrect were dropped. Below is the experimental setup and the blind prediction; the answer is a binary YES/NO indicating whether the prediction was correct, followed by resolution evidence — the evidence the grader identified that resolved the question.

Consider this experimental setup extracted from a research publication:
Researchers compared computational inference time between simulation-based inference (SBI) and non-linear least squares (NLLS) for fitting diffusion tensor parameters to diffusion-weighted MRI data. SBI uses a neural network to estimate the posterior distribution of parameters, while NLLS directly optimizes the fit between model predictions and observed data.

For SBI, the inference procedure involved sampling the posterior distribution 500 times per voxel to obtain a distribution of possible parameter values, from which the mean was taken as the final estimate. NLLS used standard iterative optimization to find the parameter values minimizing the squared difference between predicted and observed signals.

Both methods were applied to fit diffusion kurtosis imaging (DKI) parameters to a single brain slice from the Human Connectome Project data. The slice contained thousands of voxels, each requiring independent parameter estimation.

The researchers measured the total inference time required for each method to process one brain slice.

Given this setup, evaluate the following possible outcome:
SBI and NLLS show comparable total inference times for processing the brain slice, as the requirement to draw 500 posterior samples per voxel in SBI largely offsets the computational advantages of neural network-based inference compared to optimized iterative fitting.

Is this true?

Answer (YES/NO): NO